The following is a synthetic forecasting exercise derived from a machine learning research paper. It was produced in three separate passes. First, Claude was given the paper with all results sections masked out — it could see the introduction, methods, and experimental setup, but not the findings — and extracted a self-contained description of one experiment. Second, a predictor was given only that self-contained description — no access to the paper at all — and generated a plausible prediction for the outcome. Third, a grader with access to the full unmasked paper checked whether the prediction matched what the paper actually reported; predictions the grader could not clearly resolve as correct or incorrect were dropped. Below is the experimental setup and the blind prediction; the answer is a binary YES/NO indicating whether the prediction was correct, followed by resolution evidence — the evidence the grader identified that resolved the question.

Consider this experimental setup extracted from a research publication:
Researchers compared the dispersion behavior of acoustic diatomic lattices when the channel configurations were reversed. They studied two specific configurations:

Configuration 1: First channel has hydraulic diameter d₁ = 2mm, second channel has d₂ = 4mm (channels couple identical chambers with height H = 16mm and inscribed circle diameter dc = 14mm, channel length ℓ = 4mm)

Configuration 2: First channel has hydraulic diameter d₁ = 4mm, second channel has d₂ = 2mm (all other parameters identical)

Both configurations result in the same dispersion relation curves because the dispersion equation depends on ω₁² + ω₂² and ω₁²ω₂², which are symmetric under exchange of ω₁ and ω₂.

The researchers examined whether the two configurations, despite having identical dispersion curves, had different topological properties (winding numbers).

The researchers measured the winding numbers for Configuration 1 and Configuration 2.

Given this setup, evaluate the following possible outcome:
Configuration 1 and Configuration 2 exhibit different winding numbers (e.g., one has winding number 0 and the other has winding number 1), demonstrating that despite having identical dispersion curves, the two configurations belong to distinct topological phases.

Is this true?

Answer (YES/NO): YES